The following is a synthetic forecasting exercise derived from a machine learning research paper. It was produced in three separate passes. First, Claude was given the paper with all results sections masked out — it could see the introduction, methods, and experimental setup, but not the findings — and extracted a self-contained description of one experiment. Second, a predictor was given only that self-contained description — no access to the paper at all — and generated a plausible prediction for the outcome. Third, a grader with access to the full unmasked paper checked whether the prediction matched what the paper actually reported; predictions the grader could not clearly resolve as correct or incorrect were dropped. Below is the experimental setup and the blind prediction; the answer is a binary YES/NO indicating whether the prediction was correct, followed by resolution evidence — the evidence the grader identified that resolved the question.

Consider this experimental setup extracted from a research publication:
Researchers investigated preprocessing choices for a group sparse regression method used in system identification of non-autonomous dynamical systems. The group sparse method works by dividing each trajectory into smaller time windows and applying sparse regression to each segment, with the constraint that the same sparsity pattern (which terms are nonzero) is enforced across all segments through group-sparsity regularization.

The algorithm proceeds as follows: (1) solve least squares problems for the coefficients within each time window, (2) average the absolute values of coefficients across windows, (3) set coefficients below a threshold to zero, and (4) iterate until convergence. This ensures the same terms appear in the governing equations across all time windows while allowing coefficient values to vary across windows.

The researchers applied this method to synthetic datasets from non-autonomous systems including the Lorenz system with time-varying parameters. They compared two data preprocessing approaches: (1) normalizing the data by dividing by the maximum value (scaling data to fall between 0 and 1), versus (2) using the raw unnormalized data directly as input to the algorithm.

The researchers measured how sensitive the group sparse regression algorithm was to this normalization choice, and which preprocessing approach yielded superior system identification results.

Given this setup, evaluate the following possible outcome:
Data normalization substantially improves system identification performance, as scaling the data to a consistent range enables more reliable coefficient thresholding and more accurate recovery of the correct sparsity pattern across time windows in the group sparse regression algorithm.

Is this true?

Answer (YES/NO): NO